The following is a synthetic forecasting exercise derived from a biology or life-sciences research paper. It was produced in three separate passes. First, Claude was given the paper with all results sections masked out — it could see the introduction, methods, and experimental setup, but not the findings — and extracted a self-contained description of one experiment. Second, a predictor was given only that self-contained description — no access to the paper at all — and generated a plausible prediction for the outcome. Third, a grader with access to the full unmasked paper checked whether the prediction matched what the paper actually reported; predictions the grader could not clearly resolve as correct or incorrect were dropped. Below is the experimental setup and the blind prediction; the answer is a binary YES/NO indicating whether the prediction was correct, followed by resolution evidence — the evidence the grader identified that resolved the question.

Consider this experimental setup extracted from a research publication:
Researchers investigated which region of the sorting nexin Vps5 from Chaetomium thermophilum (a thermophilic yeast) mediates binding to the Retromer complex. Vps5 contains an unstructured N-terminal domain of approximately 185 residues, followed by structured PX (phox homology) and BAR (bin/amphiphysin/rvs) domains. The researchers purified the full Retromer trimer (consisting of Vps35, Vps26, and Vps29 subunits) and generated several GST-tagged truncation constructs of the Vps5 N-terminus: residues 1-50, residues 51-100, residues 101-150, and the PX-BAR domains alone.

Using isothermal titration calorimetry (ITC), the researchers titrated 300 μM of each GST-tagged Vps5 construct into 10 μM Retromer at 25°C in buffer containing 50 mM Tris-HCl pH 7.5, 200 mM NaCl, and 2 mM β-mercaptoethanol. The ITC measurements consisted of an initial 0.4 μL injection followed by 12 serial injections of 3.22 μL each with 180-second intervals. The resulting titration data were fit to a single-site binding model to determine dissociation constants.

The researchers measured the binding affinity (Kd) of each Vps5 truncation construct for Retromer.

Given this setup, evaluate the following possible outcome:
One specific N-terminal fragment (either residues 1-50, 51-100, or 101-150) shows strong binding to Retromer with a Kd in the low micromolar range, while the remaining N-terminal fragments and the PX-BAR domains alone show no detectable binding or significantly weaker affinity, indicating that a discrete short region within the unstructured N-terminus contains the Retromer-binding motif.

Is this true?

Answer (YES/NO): NO